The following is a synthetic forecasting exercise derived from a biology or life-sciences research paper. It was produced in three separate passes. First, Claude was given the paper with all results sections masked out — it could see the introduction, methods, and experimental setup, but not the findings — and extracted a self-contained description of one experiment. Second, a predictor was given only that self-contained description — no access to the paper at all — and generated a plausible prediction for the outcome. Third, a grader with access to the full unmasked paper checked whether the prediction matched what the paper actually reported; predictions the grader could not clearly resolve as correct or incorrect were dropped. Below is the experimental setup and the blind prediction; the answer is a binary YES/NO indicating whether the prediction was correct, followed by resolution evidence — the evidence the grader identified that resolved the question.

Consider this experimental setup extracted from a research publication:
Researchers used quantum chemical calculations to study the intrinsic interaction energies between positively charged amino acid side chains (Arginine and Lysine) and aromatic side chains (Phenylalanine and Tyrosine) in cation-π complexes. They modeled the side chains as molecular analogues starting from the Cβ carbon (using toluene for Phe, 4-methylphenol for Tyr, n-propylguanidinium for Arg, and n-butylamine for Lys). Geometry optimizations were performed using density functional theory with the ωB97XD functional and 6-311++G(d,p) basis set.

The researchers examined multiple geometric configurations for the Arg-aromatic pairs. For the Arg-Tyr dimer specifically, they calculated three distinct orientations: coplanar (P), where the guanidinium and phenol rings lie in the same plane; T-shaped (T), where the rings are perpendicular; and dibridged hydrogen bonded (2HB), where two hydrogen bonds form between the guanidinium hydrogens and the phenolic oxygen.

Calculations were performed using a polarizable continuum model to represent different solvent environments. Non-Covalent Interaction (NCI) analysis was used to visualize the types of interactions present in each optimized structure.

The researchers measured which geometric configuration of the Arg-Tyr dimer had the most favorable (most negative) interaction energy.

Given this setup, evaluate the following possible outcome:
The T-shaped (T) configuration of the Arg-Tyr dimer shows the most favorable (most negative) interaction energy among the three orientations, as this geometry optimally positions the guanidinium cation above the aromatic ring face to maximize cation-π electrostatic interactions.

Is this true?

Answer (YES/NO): NO